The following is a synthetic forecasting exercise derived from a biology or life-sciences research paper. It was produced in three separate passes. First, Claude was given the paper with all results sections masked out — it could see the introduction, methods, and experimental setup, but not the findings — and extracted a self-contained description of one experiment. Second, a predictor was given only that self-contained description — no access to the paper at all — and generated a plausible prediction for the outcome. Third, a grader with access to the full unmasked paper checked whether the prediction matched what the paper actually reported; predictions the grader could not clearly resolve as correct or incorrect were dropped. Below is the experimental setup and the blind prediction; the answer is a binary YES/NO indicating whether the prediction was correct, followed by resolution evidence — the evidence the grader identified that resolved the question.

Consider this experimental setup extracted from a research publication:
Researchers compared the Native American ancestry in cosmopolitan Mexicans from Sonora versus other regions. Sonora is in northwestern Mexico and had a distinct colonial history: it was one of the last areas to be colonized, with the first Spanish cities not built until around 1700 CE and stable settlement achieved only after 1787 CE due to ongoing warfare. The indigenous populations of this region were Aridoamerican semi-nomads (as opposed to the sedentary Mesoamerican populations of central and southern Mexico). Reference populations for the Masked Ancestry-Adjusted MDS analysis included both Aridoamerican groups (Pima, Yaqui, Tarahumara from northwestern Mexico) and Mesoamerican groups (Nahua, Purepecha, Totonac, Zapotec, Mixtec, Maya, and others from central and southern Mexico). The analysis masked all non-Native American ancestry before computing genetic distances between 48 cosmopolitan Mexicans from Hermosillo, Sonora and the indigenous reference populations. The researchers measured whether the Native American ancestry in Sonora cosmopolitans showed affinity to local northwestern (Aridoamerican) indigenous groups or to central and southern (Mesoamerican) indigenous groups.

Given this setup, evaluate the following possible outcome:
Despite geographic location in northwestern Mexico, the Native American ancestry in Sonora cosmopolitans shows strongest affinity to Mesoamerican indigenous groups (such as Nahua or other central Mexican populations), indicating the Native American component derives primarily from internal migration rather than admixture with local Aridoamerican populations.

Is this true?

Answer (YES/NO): NO